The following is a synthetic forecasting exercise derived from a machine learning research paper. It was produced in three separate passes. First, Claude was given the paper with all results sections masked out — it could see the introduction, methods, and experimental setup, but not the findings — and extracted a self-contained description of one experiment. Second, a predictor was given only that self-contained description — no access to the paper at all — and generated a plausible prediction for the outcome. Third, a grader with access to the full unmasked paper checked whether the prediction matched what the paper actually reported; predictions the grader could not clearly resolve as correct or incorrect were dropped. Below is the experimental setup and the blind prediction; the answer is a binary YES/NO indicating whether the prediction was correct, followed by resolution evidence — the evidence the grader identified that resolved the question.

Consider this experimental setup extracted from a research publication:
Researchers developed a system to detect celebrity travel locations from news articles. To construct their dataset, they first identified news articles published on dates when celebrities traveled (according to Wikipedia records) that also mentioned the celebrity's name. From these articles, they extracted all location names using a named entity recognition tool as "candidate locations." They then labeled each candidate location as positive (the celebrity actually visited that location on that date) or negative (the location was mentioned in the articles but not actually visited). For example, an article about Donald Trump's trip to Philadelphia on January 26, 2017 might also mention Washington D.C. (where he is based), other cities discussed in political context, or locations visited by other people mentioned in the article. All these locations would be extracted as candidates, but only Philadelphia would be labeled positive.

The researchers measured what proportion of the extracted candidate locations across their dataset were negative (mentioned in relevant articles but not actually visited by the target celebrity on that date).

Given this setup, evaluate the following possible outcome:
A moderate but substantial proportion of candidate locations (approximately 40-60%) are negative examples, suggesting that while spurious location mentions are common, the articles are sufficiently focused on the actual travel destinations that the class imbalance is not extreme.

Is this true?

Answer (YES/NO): NO